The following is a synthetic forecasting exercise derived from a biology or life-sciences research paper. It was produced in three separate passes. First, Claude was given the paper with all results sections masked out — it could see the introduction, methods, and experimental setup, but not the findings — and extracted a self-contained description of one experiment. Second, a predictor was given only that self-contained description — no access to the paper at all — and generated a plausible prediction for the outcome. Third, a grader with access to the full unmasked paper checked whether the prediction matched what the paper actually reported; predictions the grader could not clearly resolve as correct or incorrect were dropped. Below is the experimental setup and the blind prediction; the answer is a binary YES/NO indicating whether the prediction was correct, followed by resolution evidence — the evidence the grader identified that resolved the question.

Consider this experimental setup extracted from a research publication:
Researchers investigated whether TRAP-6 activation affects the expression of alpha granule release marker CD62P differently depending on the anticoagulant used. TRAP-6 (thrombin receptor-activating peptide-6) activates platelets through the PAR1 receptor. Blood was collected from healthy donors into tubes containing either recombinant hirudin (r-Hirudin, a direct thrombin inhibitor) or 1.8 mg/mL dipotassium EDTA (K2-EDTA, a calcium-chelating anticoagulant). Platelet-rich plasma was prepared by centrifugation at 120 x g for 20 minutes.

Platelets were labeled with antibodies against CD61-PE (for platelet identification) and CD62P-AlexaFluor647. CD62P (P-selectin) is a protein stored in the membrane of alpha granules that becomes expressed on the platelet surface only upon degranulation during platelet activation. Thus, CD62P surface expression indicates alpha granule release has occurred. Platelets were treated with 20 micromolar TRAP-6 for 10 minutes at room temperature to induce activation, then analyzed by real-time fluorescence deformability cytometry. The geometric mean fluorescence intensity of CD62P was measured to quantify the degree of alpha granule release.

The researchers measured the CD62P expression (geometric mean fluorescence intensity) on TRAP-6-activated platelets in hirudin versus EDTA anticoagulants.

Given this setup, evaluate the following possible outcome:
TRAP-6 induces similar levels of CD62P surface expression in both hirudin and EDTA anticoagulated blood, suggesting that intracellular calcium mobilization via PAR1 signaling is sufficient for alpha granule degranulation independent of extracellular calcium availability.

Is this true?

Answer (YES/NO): NO